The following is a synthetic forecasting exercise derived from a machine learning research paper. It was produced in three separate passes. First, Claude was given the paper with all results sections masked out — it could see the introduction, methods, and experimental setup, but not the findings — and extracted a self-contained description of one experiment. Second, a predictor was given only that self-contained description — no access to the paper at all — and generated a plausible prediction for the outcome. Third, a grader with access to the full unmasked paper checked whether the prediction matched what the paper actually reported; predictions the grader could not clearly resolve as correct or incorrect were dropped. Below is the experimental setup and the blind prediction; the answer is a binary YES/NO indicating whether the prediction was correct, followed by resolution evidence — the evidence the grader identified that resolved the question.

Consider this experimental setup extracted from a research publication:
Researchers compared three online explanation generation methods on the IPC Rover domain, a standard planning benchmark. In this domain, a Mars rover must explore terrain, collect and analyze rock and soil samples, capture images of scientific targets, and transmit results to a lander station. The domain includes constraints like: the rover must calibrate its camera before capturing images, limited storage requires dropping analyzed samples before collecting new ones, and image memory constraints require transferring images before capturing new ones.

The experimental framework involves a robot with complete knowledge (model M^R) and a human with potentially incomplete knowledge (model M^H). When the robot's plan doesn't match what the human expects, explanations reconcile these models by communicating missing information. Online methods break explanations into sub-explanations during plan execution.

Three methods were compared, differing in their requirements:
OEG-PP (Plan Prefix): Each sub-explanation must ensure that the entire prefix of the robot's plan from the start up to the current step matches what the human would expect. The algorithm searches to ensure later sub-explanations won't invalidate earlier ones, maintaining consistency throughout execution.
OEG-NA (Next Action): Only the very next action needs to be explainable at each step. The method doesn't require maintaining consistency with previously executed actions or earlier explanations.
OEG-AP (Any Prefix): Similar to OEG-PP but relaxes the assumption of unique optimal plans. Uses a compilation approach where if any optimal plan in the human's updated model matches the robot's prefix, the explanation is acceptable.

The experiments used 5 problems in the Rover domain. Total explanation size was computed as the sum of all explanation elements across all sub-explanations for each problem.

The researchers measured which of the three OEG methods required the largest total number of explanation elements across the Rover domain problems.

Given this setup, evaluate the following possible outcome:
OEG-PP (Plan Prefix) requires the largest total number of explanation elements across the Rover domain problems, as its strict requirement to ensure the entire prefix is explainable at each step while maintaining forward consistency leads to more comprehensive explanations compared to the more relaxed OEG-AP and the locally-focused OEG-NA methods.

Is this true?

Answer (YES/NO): NO